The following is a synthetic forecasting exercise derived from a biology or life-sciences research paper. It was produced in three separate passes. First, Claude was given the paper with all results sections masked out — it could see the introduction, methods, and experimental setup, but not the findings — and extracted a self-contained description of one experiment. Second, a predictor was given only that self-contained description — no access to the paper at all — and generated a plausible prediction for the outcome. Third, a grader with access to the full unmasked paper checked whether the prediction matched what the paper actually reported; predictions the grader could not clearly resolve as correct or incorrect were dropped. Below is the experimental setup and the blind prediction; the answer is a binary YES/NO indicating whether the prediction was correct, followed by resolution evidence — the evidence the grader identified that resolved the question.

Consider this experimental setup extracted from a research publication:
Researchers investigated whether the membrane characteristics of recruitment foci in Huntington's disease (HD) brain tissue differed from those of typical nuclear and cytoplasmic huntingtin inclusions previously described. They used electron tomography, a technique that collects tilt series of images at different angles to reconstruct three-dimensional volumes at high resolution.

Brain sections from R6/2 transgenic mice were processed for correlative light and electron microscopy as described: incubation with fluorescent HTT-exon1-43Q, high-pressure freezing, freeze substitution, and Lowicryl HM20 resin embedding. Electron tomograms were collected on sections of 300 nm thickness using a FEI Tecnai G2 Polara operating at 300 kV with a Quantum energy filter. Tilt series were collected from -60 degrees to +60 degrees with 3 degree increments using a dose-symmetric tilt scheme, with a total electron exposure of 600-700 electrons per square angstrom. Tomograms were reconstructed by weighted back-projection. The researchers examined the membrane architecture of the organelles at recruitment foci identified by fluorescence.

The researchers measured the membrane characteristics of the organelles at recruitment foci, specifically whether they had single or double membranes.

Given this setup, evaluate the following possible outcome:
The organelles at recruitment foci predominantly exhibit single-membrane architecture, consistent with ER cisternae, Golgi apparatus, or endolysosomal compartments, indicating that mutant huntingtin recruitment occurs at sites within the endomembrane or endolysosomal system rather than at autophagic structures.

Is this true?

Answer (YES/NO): YES